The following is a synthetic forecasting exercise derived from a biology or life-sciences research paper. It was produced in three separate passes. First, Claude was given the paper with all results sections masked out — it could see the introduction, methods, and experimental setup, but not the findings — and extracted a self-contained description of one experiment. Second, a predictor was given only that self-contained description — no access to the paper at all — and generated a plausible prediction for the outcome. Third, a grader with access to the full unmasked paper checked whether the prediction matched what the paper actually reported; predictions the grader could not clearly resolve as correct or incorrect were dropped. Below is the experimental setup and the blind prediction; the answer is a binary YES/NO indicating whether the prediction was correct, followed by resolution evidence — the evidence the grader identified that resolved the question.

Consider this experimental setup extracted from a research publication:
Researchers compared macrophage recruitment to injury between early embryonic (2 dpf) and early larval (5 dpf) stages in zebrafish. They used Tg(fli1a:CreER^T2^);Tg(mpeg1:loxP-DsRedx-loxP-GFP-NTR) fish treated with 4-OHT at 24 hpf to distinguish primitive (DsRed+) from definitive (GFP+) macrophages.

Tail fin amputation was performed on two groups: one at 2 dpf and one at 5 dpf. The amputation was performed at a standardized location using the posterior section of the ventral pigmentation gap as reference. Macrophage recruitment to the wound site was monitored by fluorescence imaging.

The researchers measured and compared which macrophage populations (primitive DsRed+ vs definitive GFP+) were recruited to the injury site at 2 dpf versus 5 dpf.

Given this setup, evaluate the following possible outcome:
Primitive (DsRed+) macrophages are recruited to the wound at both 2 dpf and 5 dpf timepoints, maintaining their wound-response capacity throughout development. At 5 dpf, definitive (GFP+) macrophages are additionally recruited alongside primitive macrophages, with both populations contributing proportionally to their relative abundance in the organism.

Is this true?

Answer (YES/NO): NO